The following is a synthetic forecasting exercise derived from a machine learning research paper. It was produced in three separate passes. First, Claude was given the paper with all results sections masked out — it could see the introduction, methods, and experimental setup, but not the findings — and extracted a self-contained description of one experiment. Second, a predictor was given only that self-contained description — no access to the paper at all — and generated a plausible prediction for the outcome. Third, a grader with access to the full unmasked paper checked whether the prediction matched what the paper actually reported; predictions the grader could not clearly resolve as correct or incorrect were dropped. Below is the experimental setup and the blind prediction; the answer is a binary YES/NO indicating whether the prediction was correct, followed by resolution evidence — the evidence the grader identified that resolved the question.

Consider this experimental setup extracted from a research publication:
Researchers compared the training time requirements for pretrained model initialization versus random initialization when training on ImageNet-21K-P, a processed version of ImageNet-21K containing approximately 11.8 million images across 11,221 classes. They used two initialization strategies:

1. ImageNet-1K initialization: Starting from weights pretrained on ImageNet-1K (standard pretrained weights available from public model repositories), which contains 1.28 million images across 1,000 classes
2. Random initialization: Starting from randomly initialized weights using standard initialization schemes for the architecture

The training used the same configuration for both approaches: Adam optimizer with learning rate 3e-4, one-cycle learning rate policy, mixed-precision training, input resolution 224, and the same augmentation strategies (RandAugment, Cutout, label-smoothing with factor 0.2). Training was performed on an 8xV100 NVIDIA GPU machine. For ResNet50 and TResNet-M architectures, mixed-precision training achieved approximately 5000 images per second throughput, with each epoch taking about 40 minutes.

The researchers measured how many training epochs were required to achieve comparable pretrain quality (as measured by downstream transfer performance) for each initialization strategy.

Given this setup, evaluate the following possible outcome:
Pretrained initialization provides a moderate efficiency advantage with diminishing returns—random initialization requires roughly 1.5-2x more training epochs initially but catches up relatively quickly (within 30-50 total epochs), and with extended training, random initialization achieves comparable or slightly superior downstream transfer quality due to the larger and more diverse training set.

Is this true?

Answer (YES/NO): NO